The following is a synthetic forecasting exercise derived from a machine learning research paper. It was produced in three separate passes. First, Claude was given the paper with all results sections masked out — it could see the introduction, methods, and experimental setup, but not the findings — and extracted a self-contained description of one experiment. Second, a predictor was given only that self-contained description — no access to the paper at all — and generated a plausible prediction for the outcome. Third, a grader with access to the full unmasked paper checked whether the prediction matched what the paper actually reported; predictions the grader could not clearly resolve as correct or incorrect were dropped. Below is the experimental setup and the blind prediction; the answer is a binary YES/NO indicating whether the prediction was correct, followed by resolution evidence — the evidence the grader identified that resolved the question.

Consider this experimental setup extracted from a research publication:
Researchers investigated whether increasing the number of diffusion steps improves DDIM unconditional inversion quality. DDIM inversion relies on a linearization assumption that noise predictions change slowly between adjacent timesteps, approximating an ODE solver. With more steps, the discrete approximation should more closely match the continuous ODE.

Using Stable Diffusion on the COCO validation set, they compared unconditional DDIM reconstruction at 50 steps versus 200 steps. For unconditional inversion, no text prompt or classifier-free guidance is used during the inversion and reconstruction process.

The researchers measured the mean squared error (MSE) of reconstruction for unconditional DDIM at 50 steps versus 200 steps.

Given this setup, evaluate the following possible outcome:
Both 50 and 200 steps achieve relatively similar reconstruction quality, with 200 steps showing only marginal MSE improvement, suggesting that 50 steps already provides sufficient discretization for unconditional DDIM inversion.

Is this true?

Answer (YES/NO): NO